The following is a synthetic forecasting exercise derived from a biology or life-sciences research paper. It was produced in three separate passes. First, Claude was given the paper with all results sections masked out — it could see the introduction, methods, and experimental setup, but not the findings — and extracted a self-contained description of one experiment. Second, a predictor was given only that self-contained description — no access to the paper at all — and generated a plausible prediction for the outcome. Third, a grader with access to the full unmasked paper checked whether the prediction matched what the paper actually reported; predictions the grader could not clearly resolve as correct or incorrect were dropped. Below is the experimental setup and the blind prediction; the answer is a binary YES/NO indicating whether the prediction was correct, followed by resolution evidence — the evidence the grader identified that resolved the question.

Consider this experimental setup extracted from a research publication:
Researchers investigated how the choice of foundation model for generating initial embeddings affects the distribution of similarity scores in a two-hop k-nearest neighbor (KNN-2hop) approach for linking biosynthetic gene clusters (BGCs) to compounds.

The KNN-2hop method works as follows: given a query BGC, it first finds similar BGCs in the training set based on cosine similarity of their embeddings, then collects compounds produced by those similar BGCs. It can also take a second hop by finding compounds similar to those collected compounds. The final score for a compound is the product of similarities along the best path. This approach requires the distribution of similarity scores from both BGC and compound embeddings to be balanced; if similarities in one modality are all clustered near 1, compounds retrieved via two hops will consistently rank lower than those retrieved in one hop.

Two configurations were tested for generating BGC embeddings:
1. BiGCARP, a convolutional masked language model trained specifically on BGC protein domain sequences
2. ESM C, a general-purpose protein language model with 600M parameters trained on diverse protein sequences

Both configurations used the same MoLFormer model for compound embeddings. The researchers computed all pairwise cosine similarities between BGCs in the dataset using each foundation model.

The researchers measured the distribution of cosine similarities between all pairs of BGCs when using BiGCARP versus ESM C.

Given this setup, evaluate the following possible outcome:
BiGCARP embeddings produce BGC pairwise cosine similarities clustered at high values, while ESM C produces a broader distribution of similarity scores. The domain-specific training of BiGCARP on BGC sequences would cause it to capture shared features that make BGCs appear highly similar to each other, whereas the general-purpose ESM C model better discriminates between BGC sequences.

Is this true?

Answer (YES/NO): NO